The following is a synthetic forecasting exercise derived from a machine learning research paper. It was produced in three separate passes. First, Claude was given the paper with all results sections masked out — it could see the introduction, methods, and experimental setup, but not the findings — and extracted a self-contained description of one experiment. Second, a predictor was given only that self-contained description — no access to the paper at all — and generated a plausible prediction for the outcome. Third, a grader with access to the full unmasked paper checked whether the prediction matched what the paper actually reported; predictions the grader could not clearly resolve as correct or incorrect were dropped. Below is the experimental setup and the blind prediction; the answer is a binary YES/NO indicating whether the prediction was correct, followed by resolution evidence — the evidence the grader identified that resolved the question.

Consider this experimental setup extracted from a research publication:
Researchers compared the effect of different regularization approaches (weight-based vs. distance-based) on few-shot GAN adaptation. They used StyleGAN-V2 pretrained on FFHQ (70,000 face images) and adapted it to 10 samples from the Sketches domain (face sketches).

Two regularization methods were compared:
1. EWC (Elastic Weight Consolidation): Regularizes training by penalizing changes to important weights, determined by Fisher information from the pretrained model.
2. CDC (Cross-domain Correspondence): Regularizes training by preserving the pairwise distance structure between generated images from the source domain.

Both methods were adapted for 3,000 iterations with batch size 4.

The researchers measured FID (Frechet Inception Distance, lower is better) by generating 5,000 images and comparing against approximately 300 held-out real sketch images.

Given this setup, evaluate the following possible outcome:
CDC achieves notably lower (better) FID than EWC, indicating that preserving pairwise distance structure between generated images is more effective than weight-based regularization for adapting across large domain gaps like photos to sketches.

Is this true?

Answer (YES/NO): YES